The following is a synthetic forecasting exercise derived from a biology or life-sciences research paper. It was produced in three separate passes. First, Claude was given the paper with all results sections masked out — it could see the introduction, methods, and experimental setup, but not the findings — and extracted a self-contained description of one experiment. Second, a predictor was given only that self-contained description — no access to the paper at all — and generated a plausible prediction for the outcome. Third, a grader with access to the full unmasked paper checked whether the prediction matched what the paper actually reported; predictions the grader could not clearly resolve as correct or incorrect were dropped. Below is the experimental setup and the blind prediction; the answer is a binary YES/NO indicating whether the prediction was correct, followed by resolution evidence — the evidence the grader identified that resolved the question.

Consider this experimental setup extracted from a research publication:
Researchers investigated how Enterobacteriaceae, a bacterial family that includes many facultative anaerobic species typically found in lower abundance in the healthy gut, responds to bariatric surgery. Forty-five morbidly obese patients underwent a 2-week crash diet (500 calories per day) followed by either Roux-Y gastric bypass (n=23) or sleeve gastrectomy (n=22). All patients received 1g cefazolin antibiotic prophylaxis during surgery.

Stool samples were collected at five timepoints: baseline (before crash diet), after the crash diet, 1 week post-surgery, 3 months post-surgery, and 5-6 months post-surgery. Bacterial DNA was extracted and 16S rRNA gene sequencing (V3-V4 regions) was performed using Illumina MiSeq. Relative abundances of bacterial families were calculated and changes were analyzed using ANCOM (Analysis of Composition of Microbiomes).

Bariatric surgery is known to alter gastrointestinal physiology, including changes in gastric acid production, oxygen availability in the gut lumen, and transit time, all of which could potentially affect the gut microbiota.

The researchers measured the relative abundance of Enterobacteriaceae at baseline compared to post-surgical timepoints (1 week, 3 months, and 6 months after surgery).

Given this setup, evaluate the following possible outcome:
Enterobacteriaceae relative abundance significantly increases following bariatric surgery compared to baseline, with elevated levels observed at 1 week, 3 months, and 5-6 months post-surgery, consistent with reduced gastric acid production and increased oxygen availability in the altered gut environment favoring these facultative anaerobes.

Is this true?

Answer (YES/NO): YES